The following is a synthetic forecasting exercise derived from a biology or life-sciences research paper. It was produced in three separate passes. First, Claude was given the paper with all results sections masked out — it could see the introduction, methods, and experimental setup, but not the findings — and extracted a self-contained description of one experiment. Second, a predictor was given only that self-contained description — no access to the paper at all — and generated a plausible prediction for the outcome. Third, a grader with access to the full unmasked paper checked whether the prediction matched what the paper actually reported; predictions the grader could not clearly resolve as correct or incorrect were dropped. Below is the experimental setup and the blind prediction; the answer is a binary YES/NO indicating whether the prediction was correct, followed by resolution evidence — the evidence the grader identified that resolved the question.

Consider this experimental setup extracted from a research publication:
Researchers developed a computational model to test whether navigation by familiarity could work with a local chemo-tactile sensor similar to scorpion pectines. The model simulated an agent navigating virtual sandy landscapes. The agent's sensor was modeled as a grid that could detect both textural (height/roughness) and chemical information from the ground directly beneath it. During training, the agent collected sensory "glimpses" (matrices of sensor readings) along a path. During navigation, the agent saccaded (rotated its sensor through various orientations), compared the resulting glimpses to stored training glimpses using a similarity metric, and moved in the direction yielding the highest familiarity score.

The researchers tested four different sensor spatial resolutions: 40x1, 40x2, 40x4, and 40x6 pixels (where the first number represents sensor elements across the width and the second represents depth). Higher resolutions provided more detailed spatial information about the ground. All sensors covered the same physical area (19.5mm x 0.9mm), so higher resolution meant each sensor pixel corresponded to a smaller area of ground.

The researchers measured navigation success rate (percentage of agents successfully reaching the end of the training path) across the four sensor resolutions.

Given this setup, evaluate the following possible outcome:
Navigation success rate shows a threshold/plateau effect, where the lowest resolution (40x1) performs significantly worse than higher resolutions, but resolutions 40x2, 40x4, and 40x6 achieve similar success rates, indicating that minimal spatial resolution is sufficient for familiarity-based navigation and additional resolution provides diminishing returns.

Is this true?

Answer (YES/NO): NO